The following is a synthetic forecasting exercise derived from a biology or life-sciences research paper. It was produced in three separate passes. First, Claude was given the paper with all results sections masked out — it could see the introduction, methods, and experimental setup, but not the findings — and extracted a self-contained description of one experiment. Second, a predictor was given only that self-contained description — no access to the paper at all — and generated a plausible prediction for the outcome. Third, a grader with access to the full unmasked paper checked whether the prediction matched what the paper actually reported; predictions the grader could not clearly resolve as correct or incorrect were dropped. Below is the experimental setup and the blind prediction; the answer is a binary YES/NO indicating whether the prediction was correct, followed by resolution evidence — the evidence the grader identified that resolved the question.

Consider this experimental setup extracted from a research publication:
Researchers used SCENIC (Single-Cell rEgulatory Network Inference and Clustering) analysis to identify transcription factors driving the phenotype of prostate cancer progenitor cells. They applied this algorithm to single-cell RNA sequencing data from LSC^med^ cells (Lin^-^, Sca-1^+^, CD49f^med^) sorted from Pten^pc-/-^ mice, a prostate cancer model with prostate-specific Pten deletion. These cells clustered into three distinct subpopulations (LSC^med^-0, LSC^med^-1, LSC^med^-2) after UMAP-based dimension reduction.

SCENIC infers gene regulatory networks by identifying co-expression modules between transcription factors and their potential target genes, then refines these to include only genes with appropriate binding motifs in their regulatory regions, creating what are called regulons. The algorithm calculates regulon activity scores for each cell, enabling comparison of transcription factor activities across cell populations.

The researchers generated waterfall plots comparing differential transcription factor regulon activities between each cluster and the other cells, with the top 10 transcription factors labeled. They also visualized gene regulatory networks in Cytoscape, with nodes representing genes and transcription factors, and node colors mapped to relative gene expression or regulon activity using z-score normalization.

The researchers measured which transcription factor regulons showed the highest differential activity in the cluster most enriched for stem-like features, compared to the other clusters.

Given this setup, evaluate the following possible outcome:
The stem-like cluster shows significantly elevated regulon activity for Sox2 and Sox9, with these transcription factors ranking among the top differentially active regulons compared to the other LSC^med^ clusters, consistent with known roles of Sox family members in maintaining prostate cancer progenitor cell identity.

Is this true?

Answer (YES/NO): NO